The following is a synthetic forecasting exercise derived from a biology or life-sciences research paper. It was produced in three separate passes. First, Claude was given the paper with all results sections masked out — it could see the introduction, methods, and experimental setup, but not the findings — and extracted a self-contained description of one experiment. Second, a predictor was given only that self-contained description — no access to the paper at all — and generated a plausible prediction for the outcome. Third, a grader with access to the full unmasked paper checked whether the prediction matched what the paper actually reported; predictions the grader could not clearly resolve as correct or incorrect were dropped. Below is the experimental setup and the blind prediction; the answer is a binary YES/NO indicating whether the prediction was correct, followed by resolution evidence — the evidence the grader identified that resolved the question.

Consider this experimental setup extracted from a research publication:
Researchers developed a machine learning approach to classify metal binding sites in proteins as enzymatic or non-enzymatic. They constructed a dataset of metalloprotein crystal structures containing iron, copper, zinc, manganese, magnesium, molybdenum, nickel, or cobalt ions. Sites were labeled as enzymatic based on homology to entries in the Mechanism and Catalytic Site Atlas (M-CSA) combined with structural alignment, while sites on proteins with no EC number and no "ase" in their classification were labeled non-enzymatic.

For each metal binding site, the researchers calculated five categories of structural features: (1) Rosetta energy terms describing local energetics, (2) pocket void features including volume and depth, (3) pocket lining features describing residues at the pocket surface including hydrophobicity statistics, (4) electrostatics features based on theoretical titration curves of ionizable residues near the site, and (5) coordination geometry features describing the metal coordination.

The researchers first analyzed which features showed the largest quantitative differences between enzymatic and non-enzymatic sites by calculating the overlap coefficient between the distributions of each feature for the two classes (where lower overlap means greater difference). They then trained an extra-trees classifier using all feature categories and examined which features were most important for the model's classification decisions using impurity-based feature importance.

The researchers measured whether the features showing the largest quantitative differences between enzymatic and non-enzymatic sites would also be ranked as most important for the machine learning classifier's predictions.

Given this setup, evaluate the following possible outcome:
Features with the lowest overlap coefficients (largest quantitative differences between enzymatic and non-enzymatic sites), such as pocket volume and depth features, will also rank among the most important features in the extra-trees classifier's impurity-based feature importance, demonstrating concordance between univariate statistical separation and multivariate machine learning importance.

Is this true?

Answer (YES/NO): NO